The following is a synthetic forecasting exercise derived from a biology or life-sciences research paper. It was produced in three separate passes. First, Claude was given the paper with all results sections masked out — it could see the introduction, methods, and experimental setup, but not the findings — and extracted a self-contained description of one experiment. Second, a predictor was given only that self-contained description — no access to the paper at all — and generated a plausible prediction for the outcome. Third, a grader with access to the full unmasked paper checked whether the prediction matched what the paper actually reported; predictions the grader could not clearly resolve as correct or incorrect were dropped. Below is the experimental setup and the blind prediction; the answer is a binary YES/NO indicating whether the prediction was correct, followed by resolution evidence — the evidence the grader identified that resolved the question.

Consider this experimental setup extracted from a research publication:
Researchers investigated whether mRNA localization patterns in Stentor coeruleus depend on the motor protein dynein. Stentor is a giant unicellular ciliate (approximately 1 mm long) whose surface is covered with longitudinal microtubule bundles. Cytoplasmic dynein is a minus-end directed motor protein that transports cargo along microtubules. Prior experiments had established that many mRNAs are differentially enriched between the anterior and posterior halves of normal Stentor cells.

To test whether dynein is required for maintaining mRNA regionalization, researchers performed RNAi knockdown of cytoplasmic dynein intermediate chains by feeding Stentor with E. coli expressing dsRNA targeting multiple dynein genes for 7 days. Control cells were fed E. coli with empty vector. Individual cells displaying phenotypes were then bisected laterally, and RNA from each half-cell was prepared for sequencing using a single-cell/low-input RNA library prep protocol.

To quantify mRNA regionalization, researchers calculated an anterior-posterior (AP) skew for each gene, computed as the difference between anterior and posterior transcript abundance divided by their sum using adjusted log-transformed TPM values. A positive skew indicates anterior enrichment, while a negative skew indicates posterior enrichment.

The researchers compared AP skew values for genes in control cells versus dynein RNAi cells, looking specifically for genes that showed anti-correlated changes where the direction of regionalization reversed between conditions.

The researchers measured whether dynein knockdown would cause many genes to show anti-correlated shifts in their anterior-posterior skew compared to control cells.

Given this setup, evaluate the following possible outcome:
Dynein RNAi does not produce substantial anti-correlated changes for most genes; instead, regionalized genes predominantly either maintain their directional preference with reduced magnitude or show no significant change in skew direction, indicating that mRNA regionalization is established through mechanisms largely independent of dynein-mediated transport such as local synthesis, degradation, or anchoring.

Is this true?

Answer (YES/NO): NO